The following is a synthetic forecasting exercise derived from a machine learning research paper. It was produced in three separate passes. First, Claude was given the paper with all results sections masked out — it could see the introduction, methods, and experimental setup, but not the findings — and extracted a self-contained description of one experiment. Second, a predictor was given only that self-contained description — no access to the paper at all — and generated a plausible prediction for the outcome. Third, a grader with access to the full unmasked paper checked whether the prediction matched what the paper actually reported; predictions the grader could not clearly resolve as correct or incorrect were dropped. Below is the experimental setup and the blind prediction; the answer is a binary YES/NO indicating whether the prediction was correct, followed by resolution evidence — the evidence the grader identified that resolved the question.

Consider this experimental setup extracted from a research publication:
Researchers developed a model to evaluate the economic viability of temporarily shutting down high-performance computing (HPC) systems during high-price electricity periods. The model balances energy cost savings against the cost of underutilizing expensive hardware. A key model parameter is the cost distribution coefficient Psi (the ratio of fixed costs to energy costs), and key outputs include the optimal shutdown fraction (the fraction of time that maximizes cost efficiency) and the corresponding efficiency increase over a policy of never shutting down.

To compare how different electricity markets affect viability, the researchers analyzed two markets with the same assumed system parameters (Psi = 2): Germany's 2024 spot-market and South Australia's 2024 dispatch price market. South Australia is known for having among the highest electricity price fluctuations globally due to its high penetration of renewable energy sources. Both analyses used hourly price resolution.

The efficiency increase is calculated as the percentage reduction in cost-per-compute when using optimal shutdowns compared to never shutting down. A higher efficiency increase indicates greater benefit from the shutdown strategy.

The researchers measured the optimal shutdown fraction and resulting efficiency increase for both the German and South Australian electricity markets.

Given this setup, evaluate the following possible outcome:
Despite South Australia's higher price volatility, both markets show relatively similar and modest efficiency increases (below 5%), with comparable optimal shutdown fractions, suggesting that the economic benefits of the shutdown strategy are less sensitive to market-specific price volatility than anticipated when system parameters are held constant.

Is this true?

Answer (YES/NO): NO